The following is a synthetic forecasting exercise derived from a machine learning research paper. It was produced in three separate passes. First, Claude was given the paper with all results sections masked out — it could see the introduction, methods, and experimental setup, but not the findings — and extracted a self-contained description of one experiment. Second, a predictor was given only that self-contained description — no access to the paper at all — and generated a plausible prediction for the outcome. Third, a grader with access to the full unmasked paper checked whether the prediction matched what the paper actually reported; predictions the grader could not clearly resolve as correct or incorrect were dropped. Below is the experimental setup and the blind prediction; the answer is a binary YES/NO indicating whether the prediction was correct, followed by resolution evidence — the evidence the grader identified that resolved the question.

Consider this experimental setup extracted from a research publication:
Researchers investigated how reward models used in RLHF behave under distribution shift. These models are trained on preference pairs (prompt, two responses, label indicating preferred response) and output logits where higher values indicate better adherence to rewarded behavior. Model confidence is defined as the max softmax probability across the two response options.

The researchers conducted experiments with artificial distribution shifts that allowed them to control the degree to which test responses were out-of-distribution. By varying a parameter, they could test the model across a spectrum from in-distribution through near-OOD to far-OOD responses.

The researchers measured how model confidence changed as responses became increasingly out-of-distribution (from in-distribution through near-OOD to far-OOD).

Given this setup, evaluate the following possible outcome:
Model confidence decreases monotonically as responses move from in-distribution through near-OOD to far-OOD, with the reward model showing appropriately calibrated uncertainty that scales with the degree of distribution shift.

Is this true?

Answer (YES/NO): NO